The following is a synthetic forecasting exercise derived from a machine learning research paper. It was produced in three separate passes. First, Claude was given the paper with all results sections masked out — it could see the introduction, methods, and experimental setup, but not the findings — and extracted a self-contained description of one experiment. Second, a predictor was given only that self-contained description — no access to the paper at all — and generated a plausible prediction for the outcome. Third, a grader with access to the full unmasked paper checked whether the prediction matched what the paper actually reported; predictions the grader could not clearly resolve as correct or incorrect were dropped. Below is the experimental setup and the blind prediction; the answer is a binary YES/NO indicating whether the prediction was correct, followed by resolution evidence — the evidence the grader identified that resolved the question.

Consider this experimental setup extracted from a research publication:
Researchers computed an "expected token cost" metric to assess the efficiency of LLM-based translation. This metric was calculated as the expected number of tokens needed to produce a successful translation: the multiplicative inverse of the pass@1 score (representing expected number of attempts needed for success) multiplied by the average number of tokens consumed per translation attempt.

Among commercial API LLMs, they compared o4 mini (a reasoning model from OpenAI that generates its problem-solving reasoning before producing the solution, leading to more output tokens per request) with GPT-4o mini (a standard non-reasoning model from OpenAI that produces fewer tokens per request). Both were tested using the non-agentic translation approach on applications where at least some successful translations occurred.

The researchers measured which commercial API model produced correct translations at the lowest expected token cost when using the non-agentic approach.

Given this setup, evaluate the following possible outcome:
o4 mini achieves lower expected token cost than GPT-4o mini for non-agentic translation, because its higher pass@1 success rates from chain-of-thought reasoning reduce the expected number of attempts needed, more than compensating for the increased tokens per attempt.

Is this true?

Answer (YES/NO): YES